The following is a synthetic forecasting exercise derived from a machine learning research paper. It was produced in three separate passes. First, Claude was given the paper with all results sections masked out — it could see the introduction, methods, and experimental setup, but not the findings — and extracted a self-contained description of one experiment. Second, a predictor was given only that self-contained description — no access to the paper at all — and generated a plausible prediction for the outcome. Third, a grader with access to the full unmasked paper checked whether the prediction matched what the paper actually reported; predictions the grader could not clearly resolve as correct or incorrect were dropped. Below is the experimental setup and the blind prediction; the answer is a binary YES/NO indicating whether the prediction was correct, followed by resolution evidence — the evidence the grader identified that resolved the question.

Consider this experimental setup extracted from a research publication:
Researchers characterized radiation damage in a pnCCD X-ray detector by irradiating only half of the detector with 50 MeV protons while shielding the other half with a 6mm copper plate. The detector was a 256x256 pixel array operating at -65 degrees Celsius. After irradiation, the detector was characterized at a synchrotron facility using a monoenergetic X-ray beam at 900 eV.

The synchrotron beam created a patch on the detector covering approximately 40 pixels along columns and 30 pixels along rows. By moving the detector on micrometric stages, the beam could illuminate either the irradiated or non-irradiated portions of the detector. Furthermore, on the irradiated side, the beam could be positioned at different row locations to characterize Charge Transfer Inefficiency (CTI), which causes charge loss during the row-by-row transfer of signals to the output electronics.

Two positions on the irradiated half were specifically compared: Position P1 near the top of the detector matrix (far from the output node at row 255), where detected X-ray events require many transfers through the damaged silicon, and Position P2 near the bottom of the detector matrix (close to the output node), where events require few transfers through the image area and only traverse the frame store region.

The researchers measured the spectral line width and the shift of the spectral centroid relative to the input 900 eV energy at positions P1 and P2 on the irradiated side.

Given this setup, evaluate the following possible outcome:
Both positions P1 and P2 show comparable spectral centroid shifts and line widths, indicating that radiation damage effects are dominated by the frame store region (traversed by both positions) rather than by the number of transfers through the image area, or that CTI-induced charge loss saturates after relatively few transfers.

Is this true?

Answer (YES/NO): NO